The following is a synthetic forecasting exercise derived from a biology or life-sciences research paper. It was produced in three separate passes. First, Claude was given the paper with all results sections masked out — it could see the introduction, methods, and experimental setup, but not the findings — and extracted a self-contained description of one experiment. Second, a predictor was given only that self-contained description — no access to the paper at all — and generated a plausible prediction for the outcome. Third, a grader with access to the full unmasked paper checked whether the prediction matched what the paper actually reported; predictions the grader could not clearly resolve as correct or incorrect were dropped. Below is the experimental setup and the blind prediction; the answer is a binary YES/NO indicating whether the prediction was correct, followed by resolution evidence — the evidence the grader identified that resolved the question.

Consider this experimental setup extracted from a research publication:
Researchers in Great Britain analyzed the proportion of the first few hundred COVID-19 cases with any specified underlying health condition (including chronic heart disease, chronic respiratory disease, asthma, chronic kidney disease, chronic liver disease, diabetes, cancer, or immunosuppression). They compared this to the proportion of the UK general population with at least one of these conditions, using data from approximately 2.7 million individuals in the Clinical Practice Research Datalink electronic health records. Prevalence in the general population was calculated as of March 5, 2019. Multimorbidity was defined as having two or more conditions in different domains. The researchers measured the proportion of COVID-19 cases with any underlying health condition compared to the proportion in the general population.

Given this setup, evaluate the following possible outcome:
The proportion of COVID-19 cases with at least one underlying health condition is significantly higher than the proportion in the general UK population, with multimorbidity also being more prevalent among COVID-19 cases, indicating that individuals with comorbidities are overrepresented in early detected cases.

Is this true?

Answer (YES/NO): NO